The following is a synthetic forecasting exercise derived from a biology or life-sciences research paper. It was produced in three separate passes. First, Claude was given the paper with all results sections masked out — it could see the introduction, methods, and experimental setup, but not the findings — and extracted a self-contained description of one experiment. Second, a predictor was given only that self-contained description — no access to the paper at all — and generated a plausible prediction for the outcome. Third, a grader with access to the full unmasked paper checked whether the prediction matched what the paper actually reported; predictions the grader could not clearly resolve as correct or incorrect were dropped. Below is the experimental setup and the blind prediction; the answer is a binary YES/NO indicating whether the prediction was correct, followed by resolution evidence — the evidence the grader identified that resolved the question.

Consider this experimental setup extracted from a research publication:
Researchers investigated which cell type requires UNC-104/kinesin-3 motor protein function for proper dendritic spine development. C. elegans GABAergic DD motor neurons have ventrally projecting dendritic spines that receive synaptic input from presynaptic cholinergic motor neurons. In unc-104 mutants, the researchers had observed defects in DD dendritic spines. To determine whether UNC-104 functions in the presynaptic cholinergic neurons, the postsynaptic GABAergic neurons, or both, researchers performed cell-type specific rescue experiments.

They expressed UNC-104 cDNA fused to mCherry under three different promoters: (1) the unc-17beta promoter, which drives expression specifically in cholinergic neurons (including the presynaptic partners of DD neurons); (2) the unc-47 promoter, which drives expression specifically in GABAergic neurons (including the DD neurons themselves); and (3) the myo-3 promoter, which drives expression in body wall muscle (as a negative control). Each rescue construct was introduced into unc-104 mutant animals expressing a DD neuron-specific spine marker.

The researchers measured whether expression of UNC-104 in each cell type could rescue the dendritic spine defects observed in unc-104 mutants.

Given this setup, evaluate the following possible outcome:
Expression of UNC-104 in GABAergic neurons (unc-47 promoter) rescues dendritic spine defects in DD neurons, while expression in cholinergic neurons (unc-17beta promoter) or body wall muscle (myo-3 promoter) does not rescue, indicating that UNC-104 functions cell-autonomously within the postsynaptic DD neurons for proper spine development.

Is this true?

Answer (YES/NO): NO